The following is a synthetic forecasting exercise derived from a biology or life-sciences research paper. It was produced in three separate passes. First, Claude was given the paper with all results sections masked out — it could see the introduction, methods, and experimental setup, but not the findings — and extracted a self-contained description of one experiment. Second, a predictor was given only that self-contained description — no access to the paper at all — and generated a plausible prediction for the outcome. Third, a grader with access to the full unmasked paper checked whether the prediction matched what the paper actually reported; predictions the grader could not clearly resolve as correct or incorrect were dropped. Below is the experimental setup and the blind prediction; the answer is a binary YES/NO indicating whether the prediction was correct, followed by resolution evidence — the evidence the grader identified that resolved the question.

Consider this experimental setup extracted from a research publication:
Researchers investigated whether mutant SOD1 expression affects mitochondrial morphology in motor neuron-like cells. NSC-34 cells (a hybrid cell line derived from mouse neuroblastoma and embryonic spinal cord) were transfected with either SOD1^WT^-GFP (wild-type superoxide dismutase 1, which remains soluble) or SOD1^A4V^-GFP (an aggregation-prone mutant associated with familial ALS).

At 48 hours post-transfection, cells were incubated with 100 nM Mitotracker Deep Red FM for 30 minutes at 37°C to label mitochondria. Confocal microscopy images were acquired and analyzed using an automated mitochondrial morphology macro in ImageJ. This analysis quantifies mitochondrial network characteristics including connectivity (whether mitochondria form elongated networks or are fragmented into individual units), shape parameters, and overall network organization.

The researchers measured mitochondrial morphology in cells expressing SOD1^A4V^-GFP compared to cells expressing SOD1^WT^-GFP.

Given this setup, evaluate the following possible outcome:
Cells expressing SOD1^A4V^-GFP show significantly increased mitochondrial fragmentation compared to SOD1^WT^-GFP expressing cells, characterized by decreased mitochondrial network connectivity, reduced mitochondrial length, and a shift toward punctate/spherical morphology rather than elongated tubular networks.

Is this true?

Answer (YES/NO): YES